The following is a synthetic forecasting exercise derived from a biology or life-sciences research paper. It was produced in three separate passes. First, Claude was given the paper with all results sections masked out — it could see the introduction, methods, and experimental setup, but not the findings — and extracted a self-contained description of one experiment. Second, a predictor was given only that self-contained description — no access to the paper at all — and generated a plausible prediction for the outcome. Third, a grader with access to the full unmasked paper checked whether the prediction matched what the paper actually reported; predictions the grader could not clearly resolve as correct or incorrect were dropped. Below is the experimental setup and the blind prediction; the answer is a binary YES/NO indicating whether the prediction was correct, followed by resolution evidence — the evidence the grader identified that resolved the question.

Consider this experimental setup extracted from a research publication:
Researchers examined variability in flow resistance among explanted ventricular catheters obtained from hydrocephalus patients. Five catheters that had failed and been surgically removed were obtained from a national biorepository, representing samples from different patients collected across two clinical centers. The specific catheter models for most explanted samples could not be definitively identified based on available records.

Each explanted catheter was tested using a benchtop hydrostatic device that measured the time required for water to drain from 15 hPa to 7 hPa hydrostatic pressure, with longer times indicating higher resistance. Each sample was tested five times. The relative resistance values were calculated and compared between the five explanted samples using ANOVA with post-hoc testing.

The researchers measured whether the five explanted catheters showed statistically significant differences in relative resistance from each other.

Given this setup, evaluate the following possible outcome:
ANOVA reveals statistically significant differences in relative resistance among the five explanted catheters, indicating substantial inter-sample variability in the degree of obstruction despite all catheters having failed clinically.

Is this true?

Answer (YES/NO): YES